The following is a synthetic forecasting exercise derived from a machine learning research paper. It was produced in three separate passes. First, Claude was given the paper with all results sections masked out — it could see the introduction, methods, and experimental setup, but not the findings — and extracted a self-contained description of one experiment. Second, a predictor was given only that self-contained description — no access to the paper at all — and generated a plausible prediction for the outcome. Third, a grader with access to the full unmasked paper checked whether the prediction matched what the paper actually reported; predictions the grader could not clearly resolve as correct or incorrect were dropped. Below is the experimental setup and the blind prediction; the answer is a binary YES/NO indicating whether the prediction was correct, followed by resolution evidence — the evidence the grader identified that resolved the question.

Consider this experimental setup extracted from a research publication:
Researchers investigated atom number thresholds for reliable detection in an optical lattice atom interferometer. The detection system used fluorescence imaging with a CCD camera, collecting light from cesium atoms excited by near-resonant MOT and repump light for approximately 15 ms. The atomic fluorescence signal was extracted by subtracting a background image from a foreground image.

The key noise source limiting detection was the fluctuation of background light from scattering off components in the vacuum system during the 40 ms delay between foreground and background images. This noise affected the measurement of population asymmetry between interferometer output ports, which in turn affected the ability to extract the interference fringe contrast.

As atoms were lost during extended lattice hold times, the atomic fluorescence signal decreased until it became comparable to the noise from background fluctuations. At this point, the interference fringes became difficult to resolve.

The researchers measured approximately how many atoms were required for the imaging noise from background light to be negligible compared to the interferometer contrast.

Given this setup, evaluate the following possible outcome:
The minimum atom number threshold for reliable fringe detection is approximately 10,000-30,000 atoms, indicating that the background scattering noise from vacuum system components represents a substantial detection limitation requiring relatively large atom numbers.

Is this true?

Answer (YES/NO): NO